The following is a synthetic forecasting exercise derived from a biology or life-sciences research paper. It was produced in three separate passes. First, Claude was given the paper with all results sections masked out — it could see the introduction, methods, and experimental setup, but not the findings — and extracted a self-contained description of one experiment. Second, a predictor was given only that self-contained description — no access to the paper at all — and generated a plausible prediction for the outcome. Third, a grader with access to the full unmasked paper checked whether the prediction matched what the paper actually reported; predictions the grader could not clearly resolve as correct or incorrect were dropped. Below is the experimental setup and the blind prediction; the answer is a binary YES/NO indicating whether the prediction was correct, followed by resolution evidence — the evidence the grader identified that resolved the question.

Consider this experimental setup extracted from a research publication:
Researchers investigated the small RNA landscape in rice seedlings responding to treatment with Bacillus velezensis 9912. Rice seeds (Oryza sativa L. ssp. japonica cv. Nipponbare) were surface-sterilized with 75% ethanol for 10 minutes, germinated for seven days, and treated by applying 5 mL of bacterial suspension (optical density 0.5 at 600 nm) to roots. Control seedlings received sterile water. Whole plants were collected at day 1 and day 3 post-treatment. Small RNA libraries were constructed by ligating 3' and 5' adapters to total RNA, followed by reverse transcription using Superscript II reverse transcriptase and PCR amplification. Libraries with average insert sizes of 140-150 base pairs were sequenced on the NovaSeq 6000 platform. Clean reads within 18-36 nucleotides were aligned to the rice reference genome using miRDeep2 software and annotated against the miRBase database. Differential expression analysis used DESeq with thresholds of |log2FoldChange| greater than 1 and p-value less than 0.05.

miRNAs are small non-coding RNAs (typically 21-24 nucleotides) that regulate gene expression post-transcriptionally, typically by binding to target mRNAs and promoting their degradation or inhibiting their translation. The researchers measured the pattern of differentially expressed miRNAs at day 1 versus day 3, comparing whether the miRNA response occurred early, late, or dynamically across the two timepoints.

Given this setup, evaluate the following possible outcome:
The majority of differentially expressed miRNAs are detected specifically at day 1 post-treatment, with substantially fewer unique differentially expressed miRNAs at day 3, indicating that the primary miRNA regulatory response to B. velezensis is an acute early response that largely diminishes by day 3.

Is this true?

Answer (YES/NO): NO